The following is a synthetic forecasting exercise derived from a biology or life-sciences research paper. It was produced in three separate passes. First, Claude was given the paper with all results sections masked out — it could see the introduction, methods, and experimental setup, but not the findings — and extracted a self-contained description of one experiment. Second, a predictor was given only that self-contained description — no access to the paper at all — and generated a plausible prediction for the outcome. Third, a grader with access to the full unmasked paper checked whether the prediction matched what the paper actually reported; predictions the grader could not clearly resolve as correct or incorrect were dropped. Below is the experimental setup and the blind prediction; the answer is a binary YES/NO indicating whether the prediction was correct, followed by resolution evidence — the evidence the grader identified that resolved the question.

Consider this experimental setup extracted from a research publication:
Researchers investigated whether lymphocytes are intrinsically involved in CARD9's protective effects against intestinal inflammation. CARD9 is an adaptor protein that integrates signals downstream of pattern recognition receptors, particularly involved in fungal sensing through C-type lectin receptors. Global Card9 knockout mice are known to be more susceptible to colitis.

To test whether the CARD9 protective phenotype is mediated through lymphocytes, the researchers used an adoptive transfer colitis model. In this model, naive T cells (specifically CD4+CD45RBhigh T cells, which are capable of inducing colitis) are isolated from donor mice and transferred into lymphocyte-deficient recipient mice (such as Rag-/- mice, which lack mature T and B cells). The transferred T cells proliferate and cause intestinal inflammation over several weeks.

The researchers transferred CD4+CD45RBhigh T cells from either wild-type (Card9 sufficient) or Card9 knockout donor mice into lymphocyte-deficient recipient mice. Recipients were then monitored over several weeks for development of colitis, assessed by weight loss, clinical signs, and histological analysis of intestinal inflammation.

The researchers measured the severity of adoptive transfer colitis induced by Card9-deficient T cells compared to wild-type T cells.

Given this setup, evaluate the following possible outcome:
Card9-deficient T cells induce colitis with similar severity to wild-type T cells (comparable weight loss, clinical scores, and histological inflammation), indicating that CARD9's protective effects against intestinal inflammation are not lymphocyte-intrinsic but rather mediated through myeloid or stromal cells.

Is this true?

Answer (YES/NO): YES